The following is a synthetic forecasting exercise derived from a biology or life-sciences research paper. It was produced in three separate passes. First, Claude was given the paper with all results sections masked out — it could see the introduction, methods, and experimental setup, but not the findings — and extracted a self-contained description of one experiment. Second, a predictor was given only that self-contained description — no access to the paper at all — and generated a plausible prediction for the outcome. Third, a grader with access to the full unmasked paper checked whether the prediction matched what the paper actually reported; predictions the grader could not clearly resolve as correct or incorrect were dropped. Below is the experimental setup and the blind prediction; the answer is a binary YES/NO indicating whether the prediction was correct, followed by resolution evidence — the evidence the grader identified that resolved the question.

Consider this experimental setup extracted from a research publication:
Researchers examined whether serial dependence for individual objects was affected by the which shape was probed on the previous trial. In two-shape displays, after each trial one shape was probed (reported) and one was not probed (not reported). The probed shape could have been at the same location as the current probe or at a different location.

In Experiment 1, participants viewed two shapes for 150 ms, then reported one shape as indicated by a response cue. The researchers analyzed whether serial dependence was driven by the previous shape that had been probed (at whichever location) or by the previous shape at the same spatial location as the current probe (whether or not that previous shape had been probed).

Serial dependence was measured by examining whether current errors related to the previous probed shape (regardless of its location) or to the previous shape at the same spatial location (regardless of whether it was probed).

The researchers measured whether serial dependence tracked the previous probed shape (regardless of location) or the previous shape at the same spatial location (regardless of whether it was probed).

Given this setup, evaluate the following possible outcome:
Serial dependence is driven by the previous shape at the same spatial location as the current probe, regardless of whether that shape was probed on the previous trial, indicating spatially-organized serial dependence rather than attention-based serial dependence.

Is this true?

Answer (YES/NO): YES